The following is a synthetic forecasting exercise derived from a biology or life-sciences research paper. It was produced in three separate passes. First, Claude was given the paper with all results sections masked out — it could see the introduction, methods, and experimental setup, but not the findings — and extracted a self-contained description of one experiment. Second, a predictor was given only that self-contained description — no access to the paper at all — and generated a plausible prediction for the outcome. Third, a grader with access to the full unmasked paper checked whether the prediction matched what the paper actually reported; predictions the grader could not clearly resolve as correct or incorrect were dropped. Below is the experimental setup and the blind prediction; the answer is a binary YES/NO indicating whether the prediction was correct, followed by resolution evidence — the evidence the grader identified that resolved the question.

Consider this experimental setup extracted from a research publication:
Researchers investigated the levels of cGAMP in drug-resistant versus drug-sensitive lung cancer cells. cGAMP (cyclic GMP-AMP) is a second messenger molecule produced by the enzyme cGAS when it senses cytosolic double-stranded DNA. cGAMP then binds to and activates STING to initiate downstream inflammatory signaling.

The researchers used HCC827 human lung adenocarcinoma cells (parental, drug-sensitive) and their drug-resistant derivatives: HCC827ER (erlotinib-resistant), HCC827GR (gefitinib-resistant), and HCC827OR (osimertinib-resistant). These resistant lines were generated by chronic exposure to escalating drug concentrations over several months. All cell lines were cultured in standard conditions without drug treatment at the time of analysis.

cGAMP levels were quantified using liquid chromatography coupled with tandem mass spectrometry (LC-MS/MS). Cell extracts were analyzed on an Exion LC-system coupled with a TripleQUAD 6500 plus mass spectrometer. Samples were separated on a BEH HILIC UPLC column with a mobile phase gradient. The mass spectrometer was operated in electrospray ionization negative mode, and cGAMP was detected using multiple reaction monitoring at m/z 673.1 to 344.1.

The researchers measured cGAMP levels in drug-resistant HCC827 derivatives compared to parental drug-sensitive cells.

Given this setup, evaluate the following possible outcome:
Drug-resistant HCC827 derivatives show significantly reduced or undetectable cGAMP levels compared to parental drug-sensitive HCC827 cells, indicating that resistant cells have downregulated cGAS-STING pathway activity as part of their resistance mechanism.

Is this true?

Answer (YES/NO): NO